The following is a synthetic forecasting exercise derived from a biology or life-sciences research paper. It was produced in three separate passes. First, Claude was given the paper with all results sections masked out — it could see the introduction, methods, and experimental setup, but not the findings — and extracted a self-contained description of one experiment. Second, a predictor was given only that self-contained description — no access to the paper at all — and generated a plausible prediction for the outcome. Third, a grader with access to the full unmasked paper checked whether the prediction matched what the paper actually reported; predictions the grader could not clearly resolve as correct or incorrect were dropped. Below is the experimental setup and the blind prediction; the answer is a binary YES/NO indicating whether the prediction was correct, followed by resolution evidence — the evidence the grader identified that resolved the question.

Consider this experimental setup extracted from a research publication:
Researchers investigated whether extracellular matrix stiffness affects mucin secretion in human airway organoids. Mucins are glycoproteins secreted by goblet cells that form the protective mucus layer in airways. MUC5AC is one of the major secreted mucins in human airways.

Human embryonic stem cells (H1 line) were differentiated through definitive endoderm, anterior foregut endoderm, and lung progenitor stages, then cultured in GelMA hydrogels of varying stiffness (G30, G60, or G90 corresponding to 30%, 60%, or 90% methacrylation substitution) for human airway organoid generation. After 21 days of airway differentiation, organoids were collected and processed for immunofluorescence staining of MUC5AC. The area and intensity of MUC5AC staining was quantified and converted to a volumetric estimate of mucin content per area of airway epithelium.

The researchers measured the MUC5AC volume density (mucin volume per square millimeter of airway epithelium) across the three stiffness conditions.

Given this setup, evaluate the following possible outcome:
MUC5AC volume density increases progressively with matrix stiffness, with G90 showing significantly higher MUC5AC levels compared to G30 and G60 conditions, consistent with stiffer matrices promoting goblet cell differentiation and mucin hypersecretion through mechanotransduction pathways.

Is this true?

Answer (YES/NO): YES